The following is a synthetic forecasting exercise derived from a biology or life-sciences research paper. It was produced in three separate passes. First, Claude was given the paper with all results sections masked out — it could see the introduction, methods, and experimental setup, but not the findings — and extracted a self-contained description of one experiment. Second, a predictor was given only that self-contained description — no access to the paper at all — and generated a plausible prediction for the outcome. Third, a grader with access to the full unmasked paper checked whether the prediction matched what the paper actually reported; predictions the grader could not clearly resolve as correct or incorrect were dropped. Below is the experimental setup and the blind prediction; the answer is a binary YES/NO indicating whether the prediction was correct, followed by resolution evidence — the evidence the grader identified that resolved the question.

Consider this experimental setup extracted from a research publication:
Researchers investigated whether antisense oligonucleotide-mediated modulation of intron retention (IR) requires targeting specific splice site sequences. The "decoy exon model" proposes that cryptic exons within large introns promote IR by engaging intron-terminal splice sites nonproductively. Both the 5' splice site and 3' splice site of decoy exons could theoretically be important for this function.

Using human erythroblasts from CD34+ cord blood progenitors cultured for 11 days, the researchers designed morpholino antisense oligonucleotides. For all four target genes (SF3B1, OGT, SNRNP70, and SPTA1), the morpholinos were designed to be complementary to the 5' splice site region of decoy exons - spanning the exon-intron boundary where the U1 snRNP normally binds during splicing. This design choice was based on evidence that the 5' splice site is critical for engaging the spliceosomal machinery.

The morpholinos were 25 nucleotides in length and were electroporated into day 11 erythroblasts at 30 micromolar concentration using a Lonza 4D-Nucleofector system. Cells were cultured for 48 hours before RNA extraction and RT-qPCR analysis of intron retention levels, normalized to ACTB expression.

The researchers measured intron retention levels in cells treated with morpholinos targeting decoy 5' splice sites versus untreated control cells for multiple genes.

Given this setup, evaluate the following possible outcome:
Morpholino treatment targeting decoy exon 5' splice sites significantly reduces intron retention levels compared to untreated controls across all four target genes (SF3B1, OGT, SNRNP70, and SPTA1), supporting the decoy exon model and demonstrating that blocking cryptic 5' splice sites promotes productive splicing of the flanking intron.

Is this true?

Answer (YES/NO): YES